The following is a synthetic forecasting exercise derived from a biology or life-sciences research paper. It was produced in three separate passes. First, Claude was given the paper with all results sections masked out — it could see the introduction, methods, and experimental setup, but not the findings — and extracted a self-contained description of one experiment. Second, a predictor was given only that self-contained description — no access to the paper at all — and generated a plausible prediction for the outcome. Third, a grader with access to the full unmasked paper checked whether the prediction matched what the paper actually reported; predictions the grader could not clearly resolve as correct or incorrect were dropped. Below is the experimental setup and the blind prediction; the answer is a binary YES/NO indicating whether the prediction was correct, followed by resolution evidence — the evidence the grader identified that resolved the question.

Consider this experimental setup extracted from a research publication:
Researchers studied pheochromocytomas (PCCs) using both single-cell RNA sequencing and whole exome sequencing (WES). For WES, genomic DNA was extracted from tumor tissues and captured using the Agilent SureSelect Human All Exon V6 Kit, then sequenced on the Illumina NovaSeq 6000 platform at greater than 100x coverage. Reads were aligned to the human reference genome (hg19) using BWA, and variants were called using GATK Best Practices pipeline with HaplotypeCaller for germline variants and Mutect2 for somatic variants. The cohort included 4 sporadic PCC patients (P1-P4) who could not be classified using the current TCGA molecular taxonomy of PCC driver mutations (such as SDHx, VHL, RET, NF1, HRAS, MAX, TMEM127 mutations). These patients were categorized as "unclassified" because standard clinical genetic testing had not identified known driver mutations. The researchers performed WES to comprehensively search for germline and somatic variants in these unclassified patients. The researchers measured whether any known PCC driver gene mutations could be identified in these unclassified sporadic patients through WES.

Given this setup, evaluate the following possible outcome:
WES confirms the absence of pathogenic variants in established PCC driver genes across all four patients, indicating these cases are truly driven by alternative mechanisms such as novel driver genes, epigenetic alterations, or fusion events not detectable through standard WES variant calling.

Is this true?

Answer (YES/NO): YES